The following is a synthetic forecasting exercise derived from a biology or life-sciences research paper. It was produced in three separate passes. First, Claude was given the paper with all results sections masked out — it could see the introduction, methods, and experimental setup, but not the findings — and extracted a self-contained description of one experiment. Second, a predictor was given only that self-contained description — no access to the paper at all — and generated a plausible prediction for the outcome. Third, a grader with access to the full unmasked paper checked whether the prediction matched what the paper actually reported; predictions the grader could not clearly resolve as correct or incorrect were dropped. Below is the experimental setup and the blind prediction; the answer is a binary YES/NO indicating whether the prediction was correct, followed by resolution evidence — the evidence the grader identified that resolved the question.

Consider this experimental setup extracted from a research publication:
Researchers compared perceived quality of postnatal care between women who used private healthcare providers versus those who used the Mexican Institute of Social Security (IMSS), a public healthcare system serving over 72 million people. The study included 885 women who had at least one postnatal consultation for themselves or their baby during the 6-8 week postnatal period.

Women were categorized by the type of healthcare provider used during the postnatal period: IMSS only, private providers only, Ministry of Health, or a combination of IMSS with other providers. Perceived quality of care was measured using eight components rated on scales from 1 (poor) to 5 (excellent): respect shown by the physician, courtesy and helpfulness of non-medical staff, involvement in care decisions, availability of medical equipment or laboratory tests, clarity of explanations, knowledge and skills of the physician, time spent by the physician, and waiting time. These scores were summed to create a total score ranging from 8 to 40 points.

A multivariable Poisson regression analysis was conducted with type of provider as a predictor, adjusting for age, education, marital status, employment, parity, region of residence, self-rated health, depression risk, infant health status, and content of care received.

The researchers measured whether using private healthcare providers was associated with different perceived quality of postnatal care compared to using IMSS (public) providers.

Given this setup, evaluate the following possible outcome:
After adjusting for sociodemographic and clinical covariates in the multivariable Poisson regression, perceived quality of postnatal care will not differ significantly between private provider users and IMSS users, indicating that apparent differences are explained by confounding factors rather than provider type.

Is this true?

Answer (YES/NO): NO